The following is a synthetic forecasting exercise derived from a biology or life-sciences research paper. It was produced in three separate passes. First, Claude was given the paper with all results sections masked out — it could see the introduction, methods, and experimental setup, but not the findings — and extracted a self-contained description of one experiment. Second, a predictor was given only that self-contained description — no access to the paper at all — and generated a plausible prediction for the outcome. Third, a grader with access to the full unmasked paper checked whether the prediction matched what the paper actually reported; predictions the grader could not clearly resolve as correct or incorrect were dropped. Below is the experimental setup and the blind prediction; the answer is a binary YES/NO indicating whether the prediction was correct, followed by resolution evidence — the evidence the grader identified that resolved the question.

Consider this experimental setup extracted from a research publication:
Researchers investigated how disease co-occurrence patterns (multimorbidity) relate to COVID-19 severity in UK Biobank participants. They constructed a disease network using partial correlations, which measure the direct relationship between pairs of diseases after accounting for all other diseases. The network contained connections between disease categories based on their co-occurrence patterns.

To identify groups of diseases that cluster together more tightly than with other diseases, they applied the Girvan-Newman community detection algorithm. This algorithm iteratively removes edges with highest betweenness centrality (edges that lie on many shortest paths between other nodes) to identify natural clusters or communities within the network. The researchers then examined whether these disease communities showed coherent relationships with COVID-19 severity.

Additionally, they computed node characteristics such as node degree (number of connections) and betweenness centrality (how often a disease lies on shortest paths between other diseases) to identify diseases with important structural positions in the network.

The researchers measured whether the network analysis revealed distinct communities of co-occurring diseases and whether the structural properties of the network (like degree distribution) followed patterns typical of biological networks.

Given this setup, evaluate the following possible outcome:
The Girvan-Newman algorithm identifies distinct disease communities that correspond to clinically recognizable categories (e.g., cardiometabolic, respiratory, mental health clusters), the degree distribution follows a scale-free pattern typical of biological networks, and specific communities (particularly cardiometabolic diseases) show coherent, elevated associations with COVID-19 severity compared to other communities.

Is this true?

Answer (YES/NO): NO